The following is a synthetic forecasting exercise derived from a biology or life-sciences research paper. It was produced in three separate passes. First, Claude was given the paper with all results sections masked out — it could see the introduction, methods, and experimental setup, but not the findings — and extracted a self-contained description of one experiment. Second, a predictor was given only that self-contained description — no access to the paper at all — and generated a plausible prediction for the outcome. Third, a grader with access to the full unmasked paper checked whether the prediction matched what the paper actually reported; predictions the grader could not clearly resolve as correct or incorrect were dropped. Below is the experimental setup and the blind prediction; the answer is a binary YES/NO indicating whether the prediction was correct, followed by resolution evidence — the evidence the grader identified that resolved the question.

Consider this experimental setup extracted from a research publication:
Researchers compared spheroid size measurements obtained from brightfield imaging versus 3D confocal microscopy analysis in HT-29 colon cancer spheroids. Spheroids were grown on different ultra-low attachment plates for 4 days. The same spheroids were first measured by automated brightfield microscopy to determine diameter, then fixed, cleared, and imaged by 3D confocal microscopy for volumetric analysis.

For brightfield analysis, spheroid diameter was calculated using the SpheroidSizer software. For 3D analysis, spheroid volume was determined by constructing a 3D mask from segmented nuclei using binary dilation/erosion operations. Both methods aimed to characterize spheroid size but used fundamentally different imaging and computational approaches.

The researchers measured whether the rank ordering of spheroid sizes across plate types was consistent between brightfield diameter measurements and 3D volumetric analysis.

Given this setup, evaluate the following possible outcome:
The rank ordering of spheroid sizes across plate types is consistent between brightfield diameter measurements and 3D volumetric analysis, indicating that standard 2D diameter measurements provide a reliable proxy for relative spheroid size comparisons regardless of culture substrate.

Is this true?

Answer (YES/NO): YES